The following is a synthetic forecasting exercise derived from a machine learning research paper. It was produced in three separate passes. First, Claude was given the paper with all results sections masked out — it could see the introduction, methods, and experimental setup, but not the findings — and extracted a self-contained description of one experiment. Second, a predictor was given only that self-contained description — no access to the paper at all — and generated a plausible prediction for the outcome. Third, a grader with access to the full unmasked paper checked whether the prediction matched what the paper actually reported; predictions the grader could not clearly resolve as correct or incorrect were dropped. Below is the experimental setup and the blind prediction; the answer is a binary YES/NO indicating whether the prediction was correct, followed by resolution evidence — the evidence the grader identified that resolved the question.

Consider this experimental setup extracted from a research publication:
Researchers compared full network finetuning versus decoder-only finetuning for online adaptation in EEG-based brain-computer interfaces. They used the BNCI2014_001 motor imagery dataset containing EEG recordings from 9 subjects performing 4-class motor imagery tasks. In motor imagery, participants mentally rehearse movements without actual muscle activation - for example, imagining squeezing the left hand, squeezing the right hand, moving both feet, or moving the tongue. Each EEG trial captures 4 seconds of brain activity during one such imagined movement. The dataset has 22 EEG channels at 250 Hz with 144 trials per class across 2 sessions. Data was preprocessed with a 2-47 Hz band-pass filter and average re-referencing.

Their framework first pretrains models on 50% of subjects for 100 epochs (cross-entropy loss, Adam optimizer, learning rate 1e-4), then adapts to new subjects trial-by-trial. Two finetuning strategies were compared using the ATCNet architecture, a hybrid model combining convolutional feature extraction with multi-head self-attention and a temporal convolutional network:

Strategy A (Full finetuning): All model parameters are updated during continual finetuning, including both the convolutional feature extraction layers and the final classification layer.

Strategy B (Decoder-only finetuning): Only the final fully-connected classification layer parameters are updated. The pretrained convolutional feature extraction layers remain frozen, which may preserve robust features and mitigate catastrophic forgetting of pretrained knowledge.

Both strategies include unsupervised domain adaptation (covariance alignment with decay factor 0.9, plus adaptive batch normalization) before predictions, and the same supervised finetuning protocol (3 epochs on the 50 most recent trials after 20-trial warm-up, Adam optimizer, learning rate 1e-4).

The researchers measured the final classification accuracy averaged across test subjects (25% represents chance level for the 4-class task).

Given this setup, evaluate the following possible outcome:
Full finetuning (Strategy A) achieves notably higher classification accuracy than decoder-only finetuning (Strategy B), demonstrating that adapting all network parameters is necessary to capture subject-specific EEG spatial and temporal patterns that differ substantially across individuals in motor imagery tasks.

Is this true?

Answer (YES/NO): YES